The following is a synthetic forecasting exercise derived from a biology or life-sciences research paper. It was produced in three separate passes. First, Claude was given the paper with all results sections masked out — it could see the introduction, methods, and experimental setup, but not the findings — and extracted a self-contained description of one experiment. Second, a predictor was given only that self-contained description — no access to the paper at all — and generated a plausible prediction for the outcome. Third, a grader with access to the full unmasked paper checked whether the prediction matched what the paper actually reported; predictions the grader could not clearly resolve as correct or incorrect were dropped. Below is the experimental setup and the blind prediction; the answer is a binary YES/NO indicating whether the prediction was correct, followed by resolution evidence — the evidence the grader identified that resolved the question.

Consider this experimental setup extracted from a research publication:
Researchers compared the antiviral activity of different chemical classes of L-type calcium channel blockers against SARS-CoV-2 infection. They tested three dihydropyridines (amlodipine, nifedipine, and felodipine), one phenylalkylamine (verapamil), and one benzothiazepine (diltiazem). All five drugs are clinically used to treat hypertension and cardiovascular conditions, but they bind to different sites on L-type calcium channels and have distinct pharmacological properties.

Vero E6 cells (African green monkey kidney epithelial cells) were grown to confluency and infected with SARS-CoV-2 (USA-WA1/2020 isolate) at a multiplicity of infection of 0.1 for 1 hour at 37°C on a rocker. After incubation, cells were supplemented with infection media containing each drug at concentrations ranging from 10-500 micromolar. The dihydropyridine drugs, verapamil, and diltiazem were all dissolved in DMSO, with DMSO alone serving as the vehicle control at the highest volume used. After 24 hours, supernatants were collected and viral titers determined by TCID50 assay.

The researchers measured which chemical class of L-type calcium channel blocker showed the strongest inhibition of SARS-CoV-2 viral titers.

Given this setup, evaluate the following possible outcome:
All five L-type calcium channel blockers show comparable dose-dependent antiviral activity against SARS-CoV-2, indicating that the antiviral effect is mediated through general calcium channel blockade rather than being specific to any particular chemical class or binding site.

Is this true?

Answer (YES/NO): NO